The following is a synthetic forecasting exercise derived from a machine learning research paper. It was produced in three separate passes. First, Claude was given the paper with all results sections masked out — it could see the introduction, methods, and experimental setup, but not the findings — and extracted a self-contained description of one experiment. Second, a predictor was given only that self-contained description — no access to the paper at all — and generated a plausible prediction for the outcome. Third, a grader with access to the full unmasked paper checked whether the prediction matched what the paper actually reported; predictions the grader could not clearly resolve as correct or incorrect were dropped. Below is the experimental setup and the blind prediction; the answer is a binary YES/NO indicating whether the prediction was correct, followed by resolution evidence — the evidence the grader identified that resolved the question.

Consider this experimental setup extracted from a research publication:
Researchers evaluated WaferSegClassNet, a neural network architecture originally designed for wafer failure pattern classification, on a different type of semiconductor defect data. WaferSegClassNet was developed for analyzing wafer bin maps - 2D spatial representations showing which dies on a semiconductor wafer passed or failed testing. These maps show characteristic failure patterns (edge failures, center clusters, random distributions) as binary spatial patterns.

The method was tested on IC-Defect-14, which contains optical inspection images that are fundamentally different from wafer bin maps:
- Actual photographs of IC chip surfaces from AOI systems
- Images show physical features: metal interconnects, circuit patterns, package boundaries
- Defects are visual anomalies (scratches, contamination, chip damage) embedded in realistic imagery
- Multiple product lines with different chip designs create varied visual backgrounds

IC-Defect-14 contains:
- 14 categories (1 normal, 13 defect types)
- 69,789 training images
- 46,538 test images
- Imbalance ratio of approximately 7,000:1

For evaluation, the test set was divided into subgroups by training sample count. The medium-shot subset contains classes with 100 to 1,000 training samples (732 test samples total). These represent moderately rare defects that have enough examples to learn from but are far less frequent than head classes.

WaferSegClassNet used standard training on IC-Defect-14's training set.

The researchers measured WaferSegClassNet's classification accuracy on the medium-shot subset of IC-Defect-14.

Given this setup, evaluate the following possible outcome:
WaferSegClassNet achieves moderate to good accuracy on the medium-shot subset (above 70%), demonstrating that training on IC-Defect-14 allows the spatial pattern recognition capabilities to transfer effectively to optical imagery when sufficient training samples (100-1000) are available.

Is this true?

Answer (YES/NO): NO